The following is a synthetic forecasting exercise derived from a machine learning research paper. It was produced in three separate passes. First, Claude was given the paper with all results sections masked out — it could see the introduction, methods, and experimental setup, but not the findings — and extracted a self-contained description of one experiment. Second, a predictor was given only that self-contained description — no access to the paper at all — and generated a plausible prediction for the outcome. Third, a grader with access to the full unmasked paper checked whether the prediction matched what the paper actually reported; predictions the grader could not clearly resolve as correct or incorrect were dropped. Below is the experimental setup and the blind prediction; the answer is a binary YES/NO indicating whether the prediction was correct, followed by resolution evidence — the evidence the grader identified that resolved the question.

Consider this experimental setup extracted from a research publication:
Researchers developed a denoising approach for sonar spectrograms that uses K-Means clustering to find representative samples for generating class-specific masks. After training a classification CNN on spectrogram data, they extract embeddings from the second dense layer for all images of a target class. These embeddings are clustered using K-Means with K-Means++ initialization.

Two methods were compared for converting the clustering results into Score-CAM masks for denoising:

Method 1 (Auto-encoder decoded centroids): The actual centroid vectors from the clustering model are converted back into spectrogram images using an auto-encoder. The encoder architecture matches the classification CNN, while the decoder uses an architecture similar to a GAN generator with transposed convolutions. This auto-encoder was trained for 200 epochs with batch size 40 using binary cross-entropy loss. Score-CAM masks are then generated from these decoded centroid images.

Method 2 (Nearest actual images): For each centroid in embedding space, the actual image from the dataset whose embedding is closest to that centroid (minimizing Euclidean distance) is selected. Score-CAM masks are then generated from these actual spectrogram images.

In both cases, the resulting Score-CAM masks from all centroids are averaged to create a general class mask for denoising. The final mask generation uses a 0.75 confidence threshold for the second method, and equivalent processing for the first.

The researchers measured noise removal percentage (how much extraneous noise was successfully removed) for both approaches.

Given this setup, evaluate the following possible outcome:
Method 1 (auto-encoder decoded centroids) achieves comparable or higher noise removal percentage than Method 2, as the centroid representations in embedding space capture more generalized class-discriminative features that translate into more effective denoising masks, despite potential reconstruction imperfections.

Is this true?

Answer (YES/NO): NO